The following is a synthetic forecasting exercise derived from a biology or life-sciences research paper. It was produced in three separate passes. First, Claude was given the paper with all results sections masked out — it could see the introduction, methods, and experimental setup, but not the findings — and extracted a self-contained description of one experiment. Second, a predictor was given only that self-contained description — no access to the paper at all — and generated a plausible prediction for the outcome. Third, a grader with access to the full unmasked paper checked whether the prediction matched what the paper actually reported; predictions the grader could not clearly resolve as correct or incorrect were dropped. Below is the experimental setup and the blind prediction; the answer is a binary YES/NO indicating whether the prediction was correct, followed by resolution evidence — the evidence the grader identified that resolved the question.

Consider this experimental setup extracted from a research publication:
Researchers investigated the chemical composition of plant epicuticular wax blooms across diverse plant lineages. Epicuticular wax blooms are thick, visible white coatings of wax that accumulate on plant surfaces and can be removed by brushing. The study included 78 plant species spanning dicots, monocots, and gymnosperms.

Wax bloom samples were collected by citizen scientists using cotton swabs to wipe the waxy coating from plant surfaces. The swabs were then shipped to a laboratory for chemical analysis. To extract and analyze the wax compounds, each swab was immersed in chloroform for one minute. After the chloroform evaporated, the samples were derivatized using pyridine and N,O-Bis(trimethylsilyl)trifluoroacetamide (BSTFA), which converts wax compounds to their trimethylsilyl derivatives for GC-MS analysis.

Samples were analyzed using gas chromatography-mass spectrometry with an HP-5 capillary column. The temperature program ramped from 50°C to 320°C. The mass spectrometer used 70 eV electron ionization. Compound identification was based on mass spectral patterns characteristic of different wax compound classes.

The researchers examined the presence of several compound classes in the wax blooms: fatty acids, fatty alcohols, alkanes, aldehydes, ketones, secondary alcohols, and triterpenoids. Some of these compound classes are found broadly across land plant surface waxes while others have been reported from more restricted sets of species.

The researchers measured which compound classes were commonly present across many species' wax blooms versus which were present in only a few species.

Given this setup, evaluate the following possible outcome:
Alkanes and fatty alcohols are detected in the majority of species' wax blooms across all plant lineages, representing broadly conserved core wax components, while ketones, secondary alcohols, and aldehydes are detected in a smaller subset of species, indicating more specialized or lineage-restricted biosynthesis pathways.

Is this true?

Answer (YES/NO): NO